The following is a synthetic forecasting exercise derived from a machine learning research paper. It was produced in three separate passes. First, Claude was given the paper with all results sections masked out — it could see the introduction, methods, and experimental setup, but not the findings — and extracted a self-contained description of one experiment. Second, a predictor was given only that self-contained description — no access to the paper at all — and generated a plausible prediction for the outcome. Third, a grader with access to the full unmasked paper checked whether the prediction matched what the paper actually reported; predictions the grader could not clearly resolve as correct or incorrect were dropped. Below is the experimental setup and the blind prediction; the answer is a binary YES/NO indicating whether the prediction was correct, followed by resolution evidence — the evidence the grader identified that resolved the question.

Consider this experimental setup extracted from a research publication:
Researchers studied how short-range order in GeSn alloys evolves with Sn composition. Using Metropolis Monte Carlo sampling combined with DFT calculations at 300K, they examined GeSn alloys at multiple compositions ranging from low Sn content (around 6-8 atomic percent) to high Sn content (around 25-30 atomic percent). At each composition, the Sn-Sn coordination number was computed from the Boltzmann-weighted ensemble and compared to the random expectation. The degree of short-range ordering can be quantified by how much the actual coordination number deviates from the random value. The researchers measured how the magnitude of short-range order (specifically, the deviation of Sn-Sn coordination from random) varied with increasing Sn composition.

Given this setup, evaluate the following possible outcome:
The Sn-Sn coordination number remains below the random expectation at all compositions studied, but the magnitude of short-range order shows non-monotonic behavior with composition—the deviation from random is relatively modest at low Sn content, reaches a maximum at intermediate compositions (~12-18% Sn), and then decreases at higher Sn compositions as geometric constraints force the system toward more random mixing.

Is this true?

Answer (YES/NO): NO